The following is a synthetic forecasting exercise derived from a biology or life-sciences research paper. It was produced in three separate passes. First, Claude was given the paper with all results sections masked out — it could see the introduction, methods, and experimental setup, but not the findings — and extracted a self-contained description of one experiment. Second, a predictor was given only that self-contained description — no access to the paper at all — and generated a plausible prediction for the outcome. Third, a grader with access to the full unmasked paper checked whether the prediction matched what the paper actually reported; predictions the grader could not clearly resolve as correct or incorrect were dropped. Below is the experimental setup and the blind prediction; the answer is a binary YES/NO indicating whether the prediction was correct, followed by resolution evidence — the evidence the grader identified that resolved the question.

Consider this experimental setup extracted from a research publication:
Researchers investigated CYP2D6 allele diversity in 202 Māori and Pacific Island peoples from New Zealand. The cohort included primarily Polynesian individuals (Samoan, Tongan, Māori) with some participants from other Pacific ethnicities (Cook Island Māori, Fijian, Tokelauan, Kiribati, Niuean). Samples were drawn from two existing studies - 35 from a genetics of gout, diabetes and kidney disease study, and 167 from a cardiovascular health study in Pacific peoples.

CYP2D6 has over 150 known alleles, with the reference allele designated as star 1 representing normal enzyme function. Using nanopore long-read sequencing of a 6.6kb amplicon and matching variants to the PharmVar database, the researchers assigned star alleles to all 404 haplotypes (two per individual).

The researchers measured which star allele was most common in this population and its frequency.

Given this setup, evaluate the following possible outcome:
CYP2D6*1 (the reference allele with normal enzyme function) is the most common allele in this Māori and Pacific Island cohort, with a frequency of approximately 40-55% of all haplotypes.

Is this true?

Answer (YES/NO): YES